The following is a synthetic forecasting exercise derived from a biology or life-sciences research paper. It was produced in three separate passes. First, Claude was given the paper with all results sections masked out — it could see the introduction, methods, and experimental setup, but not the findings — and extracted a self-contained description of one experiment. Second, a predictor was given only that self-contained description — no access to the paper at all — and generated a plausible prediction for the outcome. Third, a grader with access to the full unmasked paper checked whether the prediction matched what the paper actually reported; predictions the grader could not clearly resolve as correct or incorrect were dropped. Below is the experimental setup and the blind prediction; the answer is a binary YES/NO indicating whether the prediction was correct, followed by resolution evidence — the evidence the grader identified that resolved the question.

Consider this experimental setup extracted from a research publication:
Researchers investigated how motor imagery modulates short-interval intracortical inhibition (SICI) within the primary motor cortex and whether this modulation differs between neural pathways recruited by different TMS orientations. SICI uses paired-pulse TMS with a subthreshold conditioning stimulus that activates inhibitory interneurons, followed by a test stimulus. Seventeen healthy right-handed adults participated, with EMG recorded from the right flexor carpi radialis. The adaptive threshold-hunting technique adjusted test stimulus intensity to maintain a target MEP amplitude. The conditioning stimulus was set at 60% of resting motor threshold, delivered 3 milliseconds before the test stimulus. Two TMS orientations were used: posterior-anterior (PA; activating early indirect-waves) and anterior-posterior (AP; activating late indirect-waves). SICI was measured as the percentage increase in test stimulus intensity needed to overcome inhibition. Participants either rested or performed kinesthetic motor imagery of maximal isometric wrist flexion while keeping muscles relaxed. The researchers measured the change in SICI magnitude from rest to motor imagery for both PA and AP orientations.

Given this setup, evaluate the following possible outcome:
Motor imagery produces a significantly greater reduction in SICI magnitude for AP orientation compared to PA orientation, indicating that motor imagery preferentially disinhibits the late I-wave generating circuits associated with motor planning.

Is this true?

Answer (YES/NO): NO